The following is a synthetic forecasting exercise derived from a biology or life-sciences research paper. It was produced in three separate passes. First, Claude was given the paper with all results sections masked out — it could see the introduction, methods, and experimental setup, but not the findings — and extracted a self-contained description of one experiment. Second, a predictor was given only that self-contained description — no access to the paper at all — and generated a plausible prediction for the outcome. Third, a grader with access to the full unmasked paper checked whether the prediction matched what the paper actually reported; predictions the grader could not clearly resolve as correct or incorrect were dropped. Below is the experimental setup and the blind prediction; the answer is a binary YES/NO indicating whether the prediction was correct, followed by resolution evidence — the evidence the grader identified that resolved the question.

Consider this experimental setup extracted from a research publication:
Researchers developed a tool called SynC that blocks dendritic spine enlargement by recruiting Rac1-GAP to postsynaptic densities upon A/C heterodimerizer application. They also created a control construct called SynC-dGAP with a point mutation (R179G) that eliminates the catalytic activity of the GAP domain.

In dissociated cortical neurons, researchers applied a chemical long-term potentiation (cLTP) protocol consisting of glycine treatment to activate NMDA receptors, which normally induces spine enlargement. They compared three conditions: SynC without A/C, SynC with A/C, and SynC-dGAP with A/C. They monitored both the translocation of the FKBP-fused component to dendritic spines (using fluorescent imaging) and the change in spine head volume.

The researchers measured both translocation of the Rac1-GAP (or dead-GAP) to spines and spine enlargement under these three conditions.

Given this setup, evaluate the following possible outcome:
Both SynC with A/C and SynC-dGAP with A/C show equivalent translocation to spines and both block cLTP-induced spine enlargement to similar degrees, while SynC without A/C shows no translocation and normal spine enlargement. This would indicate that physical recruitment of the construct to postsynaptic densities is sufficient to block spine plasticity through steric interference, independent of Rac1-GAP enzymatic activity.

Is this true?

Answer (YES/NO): NO